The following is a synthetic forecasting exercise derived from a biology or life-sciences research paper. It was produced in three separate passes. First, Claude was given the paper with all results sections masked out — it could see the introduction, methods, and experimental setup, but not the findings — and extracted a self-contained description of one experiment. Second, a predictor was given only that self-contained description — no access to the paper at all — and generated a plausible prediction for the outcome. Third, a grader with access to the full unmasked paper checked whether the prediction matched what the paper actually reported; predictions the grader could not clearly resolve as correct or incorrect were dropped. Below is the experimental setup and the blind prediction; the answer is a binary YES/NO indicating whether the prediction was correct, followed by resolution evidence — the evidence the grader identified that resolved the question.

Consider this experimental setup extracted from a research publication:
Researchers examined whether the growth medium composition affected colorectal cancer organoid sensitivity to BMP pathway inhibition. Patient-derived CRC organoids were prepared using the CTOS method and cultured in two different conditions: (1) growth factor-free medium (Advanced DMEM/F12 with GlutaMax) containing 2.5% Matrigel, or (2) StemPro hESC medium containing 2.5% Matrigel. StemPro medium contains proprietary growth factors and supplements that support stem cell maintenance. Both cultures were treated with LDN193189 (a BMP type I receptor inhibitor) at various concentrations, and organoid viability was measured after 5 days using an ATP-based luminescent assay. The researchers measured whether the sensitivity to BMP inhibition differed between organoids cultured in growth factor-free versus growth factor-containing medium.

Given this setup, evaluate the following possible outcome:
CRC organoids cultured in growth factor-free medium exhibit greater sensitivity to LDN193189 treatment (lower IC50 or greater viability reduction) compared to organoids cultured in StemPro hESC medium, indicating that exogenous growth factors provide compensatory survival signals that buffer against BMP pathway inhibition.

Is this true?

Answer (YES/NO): YES